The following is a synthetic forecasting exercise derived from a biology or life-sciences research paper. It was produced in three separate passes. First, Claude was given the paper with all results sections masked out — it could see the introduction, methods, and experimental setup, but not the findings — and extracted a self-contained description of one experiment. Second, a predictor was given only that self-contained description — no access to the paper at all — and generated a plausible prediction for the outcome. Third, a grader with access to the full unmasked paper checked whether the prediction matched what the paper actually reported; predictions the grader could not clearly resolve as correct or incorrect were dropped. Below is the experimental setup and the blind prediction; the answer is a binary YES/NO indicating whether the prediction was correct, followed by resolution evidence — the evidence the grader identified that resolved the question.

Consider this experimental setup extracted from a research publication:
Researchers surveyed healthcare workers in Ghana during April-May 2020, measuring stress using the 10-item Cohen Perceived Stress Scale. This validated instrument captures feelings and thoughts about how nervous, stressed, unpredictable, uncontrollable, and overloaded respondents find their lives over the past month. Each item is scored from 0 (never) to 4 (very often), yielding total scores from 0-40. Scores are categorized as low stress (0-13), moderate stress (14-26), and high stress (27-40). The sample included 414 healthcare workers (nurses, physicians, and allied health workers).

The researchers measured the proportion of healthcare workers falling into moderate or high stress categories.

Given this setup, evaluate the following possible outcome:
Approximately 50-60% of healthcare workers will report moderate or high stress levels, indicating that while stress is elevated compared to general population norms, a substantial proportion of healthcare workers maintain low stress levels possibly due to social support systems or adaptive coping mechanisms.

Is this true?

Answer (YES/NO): NO